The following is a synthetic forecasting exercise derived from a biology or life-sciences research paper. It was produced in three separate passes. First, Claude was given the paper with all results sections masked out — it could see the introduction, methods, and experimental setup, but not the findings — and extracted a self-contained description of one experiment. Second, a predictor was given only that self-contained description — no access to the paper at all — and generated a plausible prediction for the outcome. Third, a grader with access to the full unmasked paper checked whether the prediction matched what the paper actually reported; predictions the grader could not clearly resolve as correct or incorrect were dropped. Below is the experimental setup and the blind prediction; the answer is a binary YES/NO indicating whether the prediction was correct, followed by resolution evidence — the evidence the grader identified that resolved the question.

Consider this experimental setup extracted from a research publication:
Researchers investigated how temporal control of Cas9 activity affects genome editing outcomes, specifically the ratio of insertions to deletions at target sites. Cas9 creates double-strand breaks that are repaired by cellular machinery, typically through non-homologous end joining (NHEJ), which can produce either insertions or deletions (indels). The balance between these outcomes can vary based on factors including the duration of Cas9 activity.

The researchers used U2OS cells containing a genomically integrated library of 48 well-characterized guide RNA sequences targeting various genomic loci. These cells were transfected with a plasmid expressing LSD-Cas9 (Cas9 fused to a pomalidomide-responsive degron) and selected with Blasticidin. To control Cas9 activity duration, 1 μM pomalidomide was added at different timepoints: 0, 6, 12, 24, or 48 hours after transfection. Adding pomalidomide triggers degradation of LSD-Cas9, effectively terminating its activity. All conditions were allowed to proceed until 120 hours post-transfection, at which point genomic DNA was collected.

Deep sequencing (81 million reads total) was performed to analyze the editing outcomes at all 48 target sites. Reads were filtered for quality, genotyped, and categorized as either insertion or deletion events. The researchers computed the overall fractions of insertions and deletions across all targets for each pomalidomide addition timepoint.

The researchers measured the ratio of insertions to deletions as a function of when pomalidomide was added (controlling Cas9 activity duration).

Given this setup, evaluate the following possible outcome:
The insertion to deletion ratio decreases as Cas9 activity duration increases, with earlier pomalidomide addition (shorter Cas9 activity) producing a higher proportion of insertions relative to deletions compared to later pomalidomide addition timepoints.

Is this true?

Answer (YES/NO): NO